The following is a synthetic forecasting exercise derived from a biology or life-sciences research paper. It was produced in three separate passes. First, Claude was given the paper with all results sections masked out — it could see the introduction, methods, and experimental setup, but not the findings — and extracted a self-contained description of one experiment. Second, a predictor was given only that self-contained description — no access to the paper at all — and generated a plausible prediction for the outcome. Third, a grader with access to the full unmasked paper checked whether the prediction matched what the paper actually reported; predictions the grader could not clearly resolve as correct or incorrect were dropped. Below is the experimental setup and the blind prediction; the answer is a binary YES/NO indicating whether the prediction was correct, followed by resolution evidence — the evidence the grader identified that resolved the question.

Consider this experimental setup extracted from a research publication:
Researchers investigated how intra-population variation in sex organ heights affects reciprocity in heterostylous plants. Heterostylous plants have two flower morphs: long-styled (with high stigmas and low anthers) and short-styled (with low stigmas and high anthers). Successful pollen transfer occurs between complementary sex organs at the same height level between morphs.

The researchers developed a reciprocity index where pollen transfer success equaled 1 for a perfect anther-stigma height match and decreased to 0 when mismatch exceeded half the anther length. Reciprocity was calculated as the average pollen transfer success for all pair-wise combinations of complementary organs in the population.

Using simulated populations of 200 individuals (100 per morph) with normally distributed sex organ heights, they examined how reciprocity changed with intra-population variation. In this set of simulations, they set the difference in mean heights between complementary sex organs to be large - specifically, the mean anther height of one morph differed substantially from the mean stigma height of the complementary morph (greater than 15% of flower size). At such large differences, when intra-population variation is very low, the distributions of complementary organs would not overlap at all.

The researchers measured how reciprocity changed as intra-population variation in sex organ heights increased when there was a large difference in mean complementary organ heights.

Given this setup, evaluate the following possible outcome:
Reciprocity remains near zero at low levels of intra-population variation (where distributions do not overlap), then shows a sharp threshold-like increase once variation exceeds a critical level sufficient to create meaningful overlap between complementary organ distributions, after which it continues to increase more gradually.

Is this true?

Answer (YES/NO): NO